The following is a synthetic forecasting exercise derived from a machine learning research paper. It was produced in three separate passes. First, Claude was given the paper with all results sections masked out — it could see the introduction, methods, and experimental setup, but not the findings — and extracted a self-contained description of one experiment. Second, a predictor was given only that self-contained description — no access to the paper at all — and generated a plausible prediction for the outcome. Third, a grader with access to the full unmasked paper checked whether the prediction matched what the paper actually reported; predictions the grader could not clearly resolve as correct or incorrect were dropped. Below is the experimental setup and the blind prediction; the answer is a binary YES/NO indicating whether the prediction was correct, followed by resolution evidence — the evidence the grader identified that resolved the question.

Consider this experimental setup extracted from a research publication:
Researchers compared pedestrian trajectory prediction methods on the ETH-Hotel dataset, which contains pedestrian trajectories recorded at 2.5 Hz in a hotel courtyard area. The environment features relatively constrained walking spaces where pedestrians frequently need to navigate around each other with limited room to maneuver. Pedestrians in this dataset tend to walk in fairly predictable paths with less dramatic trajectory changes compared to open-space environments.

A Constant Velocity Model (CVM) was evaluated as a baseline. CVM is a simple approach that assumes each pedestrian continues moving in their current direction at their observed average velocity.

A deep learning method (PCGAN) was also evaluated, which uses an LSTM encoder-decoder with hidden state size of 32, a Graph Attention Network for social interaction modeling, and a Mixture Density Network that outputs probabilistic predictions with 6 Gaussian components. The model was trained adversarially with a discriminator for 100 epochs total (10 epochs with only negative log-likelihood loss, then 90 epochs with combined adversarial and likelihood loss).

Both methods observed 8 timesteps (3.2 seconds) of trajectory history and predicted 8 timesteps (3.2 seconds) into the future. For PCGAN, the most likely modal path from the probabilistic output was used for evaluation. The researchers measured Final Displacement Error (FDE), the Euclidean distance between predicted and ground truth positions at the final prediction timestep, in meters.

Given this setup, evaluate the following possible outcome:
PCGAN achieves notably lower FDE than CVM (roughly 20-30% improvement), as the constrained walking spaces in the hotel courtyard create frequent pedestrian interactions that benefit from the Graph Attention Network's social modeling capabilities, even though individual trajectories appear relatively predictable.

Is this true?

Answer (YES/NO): NO